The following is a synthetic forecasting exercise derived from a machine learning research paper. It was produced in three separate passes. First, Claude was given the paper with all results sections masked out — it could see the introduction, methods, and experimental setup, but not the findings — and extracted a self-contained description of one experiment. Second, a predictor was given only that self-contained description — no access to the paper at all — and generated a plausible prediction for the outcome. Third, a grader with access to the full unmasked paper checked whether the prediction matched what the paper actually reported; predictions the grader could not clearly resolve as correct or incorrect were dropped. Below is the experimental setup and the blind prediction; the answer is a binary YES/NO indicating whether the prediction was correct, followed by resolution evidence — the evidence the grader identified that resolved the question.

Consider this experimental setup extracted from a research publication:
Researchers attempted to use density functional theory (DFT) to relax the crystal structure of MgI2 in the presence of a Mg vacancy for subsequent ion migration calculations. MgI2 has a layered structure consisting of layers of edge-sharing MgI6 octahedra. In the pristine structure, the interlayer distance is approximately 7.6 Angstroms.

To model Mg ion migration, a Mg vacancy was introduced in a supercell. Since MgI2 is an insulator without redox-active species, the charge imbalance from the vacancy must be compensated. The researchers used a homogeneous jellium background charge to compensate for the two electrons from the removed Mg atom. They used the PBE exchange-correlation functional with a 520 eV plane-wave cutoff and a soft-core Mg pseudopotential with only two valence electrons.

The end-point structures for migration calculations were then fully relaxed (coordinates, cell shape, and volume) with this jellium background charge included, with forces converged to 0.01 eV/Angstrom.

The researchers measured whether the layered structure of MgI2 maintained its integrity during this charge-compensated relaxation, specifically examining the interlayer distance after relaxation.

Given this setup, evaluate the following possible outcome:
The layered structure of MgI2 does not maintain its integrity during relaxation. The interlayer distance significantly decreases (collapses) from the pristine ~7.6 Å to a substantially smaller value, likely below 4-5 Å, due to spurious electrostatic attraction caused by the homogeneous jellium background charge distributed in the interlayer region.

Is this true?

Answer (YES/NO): NO